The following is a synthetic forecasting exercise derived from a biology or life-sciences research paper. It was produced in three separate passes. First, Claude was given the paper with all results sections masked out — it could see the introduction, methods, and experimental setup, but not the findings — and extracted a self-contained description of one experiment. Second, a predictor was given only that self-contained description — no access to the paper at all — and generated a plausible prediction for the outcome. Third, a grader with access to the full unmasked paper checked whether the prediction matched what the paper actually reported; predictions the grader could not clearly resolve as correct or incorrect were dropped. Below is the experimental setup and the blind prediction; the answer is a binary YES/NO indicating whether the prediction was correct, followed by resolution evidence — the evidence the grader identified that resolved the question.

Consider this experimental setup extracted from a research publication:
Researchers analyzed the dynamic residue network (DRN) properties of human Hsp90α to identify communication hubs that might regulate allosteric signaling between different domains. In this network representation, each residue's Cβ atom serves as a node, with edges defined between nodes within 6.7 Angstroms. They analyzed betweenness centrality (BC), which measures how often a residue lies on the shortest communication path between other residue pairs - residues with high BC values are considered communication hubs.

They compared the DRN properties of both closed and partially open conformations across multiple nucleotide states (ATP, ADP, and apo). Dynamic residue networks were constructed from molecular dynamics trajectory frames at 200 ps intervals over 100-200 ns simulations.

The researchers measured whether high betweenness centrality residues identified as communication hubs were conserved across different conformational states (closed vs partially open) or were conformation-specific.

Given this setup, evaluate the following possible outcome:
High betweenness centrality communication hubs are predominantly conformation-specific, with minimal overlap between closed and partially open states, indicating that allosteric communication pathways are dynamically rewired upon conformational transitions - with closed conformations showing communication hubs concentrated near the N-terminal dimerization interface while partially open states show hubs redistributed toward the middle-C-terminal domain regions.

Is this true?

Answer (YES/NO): NO